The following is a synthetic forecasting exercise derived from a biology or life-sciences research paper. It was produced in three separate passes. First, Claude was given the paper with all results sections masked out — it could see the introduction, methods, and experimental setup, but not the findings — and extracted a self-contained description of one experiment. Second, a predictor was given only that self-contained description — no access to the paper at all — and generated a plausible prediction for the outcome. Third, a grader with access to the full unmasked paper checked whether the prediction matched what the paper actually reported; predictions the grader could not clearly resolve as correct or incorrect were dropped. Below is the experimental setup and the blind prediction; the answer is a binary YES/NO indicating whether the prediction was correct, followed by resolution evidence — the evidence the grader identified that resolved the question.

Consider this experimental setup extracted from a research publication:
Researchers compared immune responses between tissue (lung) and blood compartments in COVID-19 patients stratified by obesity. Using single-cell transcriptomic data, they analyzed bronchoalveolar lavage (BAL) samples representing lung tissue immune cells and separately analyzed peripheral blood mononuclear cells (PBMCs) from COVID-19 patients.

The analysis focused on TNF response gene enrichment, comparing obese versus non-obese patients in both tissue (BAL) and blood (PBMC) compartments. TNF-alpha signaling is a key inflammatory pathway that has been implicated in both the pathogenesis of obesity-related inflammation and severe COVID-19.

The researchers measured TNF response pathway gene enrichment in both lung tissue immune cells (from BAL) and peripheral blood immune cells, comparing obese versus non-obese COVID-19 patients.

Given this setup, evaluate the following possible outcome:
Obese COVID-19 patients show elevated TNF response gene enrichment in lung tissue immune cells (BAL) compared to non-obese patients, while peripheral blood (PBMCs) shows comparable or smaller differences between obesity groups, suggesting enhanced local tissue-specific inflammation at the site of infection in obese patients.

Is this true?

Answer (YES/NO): NO